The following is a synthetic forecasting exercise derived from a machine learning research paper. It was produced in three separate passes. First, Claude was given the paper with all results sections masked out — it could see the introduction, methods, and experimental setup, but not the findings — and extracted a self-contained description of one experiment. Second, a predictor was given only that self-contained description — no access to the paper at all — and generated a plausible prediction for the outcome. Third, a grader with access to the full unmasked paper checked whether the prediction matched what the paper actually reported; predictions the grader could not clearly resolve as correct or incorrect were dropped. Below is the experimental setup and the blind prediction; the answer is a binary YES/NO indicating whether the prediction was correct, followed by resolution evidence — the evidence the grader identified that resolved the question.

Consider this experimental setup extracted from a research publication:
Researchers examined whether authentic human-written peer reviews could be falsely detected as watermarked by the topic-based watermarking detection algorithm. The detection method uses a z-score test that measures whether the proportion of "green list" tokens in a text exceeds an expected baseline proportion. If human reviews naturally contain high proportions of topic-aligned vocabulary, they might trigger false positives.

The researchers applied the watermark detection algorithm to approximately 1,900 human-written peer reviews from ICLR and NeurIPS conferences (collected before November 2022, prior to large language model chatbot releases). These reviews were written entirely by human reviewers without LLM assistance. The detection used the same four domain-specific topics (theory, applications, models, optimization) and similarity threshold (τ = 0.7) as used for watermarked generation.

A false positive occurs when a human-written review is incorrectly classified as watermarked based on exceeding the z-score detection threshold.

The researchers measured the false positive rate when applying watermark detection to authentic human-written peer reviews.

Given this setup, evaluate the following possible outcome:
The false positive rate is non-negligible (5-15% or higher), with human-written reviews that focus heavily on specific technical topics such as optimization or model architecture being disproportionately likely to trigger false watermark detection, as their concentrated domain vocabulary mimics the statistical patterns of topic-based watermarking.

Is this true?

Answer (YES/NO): NO